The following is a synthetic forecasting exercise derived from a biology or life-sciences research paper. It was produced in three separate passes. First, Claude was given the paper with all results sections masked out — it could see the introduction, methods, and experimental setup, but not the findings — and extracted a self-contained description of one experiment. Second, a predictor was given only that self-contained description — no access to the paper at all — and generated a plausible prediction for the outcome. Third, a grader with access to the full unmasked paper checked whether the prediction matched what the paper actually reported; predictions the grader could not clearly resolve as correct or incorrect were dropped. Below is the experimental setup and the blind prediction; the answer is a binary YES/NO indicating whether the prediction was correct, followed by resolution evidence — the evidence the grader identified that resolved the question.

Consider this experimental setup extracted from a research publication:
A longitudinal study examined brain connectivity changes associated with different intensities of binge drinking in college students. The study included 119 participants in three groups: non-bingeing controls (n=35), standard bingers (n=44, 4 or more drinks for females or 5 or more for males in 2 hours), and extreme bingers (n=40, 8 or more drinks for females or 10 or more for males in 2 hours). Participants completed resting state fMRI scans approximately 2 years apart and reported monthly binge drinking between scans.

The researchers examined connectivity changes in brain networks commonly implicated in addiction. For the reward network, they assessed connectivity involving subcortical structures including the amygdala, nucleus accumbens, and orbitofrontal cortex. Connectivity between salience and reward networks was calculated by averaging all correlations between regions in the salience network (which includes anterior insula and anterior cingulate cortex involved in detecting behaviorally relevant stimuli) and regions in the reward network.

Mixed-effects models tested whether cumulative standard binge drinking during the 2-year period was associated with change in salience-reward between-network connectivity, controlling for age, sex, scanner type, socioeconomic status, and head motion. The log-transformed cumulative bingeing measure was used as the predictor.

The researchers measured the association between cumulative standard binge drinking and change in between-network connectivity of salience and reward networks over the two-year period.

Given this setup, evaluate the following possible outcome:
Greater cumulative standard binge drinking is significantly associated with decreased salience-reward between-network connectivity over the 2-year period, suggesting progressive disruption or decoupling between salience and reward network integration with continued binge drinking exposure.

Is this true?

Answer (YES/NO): NO